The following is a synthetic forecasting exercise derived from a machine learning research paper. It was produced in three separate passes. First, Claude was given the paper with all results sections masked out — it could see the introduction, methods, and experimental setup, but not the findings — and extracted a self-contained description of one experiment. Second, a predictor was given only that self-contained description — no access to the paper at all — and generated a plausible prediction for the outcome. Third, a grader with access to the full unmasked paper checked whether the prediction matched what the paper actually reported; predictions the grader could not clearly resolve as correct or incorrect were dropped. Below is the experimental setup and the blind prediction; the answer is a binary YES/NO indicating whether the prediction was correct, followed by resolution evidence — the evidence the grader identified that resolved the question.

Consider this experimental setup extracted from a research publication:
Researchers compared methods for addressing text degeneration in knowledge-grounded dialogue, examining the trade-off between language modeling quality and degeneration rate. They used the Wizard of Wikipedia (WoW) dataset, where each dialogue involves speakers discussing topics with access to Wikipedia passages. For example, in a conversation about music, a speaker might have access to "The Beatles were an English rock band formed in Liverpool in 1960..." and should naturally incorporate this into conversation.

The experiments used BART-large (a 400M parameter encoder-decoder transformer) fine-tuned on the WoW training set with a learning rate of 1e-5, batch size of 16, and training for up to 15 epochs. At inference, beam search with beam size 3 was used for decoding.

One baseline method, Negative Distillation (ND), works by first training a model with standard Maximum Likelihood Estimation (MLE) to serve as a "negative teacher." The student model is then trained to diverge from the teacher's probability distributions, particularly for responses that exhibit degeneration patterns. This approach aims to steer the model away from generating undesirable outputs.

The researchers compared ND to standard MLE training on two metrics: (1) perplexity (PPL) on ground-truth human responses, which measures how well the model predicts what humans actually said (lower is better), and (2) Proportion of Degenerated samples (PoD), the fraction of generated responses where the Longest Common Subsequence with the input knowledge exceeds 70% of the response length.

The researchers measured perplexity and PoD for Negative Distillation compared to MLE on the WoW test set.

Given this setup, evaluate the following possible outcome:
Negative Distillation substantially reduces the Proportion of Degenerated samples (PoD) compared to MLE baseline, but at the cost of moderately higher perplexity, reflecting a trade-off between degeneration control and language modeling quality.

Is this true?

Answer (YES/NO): NO